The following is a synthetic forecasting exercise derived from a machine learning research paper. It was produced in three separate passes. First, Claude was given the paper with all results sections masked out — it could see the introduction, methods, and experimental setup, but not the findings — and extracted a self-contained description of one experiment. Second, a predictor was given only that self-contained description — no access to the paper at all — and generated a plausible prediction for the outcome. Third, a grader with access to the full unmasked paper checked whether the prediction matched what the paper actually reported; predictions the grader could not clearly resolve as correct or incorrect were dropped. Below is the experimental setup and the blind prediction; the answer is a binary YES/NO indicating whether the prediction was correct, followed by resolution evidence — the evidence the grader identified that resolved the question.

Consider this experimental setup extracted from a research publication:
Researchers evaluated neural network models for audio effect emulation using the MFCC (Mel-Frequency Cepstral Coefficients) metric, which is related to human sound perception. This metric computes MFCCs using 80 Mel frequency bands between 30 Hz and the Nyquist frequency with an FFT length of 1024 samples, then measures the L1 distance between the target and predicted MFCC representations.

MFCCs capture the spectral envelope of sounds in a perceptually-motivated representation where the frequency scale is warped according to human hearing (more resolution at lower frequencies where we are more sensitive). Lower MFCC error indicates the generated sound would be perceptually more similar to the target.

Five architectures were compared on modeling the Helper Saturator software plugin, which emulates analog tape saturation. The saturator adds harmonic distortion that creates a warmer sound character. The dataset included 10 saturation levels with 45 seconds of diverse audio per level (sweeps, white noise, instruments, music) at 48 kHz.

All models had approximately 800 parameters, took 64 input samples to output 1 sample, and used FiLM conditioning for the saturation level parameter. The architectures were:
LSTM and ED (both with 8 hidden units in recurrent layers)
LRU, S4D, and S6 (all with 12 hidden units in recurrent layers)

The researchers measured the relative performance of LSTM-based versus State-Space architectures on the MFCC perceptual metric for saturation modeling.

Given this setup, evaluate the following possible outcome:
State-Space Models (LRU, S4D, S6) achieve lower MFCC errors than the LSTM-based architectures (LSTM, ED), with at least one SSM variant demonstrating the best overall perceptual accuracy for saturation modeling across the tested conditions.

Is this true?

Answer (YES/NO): YES